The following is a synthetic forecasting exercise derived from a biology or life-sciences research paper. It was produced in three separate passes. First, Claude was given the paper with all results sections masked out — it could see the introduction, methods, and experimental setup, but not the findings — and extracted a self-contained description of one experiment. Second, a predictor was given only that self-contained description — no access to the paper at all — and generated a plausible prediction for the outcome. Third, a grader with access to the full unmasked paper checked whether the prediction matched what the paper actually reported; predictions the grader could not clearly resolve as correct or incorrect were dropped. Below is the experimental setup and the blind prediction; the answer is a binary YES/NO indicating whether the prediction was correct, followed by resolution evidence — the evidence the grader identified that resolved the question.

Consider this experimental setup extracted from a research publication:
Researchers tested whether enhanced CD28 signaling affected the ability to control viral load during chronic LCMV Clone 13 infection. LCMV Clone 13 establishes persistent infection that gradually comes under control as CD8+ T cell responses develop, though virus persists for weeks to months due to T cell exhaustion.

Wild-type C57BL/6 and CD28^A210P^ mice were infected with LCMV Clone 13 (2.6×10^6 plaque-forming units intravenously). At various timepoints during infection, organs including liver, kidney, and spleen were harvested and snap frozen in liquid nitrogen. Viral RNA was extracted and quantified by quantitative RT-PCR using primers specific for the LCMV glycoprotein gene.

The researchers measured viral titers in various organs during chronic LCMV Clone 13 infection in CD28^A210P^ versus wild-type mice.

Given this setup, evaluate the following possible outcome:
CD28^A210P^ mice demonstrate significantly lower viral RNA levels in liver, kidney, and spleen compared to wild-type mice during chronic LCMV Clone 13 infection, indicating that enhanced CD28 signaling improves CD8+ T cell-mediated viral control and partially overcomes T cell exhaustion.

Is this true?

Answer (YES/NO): NO